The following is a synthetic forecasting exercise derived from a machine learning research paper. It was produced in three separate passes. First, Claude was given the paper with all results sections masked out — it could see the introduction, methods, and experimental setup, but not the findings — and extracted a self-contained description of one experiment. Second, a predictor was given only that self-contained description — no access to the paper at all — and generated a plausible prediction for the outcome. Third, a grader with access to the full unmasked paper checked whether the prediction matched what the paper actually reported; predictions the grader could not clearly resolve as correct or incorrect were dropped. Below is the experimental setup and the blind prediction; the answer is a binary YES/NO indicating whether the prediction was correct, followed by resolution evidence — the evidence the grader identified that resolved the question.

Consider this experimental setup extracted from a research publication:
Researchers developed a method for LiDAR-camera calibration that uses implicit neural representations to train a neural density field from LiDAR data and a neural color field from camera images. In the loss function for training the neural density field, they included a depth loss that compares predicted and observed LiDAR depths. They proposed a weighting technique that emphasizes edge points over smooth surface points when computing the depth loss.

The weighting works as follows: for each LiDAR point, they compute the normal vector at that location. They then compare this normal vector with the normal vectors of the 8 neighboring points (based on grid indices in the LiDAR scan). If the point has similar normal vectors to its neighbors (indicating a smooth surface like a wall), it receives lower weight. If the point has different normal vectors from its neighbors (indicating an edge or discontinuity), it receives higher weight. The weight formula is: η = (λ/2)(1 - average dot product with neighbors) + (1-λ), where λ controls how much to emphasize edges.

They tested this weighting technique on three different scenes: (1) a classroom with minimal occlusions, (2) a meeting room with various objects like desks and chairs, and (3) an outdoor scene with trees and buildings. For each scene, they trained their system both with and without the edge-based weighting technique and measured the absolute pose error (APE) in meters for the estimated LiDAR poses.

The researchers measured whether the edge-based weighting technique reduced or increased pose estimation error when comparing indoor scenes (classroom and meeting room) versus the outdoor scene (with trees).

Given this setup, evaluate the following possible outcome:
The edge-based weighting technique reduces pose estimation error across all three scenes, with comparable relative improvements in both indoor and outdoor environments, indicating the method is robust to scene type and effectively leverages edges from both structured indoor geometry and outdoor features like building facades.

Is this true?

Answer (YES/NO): NO